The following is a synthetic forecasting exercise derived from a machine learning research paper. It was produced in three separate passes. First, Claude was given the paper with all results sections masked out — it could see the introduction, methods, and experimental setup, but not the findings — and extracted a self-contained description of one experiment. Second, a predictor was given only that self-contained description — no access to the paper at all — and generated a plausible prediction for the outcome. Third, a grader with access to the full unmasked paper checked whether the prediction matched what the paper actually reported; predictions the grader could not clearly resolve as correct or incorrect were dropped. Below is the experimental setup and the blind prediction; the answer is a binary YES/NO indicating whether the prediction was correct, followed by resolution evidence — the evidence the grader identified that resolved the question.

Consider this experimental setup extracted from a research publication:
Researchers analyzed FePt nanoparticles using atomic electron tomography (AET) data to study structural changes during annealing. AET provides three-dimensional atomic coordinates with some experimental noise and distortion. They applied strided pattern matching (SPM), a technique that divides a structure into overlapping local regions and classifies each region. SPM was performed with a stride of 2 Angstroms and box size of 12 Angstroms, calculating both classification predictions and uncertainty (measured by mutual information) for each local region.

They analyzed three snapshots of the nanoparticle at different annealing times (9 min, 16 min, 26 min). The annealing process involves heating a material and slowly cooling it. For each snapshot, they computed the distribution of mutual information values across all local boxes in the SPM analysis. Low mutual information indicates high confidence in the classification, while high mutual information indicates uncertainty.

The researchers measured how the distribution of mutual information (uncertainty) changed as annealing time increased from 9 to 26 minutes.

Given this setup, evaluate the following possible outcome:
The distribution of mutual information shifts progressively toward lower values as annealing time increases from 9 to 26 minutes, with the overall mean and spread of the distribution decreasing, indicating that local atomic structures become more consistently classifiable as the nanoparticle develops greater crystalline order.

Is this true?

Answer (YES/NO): YES